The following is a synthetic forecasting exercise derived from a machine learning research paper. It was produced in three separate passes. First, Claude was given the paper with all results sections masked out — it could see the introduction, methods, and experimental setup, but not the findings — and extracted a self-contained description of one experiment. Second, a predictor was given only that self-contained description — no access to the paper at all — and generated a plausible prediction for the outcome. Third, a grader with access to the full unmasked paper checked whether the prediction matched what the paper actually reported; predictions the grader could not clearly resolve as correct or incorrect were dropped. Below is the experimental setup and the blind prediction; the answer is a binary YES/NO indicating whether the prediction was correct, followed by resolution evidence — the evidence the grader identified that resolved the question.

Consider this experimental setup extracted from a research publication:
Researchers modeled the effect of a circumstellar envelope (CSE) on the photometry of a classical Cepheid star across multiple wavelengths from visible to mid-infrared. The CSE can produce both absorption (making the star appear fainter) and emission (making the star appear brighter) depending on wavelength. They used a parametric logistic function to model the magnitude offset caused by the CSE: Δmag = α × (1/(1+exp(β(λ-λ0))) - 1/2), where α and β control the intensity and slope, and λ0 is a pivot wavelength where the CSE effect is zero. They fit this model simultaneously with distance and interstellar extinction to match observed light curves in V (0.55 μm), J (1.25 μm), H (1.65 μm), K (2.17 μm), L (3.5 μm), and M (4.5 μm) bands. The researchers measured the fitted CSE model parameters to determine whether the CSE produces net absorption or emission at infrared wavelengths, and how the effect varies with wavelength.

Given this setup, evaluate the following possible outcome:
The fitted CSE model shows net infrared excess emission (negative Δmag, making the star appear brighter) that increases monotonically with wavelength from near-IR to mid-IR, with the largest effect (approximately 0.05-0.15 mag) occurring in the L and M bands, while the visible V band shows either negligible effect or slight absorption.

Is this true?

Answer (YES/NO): YES